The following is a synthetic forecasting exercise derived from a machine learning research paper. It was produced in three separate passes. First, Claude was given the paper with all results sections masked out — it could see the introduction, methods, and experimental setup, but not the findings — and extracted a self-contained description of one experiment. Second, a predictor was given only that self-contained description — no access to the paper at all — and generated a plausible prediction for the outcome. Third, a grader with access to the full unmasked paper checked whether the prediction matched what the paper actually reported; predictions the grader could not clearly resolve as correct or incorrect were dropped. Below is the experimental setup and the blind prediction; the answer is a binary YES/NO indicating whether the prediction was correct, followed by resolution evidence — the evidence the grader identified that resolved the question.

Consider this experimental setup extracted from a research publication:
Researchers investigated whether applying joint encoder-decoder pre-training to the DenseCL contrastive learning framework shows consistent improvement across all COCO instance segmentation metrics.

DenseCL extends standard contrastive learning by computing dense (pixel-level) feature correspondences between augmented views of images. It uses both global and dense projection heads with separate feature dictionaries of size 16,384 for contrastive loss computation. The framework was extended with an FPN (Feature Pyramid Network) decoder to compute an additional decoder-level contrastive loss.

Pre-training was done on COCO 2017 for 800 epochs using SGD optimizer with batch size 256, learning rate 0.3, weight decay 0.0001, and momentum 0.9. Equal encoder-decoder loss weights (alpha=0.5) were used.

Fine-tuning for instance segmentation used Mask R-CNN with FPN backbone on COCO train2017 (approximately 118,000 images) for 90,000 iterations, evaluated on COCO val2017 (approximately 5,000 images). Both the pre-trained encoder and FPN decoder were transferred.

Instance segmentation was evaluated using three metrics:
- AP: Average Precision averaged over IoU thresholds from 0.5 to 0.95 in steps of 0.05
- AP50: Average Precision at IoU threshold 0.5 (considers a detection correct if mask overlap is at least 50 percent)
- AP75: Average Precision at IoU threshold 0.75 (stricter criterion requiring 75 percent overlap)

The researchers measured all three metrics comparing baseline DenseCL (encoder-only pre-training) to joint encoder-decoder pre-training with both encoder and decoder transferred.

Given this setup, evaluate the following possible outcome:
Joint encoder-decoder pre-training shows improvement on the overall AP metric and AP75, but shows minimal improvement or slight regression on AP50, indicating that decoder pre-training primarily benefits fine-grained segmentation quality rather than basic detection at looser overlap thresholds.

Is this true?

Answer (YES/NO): YES